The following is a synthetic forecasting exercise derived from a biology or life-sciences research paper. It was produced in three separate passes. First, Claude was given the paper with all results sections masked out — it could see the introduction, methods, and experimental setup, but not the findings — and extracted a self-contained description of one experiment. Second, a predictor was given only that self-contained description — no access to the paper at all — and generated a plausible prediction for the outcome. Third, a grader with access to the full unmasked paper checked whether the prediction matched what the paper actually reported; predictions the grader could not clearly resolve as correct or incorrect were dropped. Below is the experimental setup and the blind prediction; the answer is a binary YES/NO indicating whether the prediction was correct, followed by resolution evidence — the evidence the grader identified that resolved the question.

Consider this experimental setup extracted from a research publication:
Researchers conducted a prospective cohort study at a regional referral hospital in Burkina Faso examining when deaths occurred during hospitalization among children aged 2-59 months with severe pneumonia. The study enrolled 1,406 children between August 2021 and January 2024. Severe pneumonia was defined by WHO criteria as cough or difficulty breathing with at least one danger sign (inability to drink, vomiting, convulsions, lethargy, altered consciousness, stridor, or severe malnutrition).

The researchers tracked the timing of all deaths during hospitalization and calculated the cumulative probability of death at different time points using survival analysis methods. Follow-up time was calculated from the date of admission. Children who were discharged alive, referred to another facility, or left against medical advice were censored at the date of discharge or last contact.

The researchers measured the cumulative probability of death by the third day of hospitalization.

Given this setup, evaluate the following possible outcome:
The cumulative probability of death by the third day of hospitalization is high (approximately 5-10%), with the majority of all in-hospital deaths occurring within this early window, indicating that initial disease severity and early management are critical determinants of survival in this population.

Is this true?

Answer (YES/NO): YES